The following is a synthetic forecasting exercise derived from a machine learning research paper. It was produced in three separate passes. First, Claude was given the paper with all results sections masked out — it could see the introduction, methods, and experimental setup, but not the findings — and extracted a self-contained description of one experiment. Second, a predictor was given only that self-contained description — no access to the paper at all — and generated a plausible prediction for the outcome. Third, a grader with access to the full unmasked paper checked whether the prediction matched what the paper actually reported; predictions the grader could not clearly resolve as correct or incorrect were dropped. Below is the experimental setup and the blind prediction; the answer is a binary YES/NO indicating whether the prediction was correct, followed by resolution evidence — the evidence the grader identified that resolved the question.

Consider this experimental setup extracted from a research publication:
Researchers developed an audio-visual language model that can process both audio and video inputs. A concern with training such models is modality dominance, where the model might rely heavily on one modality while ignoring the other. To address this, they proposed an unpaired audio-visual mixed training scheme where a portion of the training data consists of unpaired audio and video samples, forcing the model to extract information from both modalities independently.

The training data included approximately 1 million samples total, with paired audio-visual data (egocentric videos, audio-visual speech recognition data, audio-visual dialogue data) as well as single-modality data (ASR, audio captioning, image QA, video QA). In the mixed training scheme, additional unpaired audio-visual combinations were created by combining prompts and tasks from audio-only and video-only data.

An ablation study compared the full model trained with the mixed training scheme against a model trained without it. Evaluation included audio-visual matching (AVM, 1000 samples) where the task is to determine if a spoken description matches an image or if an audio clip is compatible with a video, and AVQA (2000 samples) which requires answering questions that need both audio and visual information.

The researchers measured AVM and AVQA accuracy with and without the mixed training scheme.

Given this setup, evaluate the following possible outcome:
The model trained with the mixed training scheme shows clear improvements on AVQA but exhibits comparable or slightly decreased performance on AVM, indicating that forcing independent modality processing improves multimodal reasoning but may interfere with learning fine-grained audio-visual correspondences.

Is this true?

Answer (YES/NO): NO